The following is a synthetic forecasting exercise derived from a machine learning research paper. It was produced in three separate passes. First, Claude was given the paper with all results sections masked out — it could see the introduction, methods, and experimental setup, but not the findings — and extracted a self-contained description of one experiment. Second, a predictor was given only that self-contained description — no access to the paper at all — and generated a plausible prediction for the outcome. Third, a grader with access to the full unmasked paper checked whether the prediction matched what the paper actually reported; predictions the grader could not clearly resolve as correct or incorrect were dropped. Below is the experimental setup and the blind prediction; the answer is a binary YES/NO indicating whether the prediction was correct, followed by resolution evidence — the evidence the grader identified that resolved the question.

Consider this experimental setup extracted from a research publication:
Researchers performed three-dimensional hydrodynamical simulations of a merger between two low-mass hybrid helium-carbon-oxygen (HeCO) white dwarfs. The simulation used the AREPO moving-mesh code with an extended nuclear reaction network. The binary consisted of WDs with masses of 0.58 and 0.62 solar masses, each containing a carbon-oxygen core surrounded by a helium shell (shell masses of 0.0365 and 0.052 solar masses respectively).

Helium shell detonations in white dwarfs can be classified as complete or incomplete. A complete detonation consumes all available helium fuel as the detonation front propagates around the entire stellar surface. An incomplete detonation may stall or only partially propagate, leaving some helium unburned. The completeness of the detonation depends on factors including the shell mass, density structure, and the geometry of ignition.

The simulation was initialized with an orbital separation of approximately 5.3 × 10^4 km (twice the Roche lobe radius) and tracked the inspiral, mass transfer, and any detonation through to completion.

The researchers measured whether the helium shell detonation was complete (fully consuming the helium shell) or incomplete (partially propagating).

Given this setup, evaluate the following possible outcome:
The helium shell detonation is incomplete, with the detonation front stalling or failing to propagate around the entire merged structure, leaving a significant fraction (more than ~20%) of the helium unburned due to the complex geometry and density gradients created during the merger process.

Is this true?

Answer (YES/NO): YES